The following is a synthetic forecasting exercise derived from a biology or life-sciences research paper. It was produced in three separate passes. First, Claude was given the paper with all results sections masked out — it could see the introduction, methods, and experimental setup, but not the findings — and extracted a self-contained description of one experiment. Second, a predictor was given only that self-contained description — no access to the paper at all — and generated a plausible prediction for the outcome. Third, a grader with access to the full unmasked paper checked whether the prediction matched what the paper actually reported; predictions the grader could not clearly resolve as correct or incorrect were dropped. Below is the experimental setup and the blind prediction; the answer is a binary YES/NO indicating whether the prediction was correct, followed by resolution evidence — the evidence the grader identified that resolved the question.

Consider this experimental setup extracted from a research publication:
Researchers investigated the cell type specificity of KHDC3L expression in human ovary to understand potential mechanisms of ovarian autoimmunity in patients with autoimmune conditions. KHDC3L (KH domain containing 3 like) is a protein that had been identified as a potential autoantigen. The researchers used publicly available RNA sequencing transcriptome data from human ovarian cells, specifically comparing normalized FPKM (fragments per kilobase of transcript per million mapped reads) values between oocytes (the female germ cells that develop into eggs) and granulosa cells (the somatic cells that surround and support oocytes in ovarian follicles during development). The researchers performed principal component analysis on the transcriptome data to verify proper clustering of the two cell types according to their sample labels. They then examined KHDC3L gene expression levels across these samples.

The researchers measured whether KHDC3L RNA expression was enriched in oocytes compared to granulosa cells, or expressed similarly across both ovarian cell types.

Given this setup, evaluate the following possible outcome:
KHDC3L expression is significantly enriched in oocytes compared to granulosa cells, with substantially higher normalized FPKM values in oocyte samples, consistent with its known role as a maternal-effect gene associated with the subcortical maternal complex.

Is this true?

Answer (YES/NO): YES